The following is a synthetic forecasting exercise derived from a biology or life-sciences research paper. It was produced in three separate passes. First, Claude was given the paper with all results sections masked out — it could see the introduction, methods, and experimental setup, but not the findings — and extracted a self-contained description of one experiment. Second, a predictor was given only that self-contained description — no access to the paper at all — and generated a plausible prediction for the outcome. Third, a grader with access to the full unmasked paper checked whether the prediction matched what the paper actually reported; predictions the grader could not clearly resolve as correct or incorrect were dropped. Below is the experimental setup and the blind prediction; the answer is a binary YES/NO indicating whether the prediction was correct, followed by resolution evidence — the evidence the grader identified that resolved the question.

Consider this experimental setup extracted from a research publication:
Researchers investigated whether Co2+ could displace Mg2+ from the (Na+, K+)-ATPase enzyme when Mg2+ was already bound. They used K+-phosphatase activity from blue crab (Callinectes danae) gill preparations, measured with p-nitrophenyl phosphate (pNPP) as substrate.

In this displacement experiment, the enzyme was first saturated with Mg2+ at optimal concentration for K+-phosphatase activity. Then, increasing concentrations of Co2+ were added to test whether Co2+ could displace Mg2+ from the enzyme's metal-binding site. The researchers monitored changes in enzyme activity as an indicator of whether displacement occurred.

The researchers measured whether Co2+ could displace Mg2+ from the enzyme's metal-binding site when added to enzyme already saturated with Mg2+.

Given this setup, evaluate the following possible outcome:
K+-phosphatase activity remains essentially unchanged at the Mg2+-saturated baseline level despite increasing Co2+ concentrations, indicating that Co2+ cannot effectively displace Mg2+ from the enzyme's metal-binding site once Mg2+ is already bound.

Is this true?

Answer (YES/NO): NO